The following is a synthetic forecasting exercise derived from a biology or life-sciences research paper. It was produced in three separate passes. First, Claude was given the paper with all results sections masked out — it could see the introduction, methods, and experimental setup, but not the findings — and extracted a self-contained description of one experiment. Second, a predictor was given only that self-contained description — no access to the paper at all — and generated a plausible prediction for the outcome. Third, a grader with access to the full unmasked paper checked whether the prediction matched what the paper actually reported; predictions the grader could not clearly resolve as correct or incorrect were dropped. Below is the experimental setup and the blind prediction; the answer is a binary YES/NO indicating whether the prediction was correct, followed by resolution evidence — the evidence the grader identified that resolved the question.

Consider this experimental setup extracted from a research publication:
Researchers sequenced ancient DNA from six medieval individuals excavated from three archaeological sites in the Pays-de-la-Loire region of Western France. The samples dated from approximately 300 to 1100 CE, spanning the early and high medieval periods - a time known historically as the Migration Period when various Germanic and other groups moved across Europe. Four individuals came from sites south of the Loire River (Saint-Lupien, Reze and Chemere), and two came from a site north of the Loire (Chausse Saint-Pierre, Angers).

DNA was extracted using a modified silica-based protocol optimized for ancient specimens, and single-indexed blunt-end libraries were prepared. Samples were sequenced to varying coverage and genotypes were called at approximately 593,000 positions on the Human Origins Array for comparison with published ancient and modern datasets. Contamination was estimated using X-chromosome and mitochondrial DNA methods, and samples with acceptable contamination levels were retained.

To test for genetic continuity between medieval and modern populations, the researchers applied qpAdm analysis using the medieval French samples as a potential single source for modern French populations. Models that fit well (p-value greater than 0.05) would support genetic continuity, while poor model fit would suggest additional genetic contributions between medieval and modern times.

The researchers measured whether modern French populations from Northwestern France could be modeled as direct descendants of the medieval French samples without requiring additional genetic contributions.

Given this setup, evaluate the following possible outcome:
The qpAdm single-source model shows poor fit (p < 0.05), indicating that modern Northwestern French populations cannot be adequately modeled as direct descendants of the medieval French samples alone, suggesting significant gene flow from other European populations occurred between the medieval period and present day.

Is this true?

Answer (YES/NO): NO